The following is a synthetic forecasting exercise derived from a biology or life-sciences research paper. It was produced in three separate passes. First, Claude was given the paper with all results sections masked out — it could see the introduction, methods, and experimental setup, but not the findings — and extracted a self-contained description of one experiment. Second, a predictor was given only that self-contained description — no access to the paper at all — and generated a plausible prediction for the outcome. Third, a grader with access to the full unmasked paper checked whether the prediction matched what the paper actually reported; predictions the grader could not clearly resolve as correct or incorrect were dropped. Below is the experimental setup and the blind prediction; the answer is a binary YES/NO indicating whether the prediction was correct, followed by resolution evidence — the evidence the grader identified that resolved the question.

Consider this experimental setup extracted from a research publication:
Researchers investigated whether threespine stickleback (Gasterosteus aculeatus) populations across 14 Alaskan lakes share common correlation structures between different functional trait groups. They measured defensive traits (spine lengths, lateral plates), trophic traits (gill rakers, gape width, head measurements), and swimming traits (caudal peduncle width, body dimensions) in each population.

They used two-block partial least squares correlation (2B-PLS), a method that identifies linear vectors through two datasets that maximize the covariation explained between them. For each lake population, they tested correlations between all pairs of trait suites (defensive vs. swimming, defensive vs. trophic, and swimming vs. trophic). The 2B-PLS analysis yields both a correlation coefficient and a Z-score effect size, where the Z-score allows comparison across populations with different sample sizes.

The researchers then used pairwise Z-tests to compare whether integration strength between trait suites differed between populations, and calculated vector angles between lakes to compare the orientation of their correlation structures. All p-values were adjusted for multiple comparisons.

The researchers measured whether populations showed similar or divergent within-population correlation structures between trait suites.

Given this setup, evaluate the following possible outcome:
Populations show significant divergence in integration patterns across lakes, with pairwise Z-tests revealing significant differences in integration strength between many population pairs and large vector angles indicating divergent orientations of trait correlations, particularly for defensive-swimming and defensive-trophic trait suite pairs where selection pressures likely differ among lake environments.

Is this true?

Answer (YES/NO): NO